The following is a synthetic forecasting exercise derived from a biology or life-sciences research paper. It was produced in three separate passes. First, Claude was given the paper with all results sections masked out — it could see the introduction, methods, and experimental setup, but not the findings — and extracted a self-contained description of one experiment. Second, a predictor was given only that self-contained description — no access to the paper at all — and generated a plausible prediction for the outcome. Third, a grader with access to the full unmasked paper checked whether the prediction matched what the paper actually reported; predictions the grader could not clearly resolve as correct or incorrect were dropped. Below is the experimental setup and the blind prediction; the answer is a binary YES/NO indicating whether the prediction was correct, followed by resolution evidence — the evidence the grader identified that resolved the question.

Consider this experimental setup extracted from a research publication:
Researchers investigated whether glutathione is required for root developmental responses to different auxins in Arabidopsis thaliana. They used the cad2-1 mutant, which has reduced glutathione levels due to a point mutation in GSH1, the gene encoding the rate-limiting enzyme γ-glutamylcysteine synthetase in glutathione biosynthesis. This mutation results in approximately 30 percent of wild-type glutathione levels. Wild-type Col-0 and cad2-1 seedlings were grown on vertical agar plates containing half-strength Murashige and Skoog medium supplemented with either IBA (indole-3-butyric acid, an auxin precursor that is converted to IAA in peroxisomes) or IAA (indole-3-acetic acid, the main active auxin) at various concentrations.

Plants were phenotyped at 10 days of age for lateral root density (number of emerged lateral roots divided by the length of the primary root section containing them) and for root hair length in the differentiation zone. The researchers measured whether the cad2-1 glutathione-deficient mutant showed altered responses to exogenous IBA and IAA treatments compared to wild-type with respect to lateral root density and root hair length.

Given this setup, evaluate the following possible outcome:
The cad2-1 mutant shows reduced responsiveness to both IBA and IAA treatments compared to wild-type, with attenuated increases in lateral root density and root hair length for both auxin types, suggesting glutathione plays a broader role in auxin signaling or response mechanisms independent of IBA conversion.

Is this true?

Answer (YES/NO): NO